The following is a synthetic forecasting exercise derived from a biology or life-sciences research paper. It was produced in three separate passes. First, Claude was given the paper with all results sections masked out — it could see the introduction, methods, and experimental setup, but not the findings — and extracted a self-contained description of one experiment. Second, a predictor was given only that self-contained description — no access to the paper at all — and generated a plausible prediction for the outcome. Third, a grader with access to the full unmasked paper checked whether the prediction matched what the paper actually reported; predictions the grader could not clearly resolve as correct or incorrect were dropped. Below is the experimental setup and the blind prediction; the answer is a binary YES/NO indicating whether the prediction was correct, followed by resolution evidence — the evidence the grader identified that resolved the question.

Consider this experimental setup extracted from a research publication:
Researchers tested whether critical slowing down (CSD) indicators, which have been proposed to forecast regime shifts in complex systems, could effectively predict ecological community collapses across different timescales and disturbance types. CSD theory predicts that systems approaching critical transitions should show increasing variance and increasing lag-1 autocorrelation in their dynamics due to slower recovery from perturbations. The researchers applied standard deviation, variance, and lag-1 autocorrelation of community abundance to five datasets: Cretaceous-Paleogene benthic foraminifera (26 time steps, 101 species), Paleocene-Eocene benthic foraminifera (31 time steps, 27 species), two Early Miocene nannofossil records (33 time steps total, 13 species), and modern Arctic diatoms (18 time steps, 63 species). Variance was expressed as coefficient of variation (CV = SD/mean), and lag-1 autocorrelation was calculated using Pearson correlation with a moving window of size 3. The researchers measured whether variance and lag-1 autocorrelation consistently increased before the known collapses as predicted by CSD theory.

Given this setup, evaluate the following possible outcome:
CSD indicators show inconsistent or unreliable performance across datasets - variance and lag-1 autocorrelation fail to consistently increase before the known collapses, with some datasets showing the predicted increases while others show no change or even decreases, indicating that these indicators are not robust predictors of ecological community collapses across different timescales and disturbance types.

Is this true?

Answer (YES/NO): YES